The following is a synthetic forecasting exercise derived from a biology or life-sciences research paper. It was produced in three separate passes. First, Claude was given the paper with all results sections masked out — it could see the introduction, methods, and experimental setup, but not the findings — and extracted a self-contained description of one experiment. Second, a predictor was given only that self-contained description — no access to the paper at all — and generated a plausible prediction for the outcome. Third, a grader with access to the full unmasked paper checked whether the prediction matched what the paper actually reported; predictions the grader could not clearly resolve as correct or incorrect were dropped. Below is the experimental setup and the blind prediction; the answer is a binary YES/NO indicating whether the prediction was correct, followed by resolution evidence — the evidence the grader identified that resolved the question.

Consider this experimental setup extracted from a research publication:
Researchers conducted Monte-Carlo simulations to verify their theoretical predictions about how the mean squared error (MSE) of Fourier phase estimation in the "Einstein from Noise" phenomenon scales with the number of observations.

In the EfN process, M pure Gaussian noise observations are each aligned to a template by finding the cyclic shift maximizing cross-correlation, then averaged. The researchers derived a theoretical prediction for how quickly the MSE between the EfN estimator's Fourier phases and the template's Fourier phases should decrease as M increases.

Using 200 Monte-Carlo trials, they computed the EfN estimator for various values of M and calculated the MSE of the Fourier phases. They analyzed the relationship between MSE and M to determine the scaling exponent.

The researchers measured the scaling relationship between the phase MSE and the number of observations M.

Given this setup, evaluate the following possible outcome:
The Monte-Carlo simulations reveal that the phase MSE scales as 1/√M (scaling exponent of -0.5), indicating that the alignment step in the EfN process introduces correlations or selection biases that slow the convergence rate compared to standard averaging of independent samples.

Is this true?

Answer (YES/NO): NO